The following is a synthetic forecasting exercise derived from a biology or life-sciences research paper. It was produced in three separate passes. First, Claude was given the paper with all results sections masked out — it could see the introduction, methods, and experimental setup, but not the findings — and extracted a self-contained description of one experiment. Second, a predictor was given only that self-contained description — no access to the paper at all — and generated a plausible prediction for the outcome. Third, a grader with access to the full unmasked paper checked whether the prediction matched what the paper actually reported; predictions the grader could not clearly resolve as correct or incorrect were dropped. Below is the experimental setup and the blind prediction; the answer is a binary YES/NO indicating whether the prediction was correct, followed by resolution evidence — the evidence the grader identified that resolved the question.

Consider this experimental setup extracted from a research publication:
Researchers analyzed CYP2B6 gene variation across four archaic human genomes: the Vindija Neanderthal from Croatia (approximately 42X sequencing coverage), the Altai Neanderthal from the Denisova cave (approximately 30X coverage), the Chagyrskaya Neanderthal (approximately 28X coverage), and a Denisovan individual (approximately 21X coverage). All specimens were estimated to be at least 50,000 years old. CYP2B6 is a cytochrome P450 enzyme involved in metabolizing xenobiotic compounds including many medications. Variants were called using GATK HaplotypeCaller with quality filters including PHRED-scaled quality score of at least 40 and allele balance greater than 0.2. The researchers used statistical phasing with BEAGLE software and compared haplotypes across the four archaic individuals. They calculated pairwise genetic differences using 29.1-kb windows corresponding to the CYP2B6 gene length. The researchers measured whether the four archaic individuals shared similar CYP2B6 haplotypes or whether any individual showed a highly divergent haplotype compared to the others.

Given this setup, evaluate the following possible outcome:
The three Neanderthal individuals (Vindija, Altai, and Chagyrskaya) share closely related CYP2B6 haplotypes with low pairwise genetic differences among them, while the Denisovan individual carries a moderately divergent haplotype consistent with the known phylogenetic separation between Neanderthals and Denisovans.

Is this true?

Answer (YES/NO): NO